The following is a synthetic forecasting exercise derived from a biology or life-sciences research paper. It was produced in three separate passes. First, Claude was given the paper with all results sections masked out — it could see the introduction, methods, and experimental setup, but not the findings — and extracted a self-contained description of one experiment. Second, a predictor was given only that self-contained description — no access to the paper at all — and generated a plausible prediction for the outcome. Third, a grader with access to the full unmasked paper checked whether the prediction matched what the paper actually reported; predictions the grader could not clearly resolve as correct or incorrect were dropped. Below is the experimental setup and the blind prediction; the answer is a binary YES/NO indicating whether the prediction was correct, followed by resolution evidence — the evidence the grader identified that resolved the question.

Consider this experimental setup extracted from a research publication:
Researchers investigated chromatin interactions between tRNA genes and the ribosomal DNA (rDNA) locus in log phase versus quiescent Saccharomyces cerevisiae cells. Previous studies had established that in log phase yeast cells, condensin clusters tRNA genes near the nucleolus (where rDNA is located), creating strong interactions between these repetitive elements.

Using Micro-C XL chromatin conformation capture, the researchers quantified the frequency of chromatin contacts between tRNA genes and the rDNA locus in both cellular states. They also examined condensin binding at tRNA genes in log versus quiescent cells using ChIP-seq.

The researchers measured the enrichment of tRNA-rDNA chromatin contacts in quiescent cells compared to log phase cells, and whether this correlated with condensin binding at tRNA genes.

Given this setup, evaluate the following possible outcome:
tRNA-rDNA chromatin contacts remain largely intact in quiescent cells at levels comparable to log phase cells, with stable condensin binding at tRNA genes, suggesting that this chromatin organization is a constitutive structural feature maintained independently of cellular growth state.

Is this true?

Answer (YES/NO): NO